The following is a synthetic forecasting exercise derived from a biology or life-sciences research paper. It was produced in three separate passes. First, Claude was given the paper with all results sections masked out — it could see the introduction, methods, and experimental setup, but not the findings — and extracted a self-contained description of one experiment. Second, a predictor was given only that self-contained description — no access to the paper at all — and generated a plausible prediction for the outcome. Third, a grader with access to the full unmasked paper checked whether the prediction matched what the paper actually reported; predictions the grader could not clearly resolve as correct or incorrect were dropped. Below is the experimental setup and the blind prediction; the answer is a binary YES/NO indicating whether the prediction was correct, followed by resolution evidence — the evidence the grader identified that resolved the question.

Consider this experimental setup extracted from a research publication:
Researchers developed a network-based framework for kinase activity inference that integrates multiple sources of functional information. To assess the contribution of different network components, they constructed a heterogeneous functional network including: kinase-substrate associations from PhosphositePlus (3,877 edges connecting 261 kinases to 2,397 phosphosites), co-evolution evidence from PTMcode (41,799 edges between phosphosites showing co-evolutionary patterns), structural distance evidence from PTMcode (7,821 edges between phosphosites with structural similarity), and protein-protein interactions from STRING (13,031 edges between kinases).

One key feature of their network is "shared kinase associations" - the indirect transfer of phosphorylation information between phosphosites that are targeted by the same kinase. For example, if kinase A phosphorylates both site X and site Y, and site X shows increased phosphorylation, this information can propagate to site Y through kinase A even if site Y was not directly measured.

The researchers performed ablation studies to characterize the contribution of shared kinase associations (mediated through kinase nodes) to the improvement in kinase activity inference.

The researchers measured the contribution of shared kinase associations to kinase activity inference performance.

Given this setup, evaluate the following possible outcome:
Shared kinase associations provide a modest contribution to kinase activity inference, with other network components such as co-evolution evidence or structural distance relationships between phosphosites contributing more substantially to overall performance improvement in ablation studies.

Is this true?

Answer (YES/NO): NO